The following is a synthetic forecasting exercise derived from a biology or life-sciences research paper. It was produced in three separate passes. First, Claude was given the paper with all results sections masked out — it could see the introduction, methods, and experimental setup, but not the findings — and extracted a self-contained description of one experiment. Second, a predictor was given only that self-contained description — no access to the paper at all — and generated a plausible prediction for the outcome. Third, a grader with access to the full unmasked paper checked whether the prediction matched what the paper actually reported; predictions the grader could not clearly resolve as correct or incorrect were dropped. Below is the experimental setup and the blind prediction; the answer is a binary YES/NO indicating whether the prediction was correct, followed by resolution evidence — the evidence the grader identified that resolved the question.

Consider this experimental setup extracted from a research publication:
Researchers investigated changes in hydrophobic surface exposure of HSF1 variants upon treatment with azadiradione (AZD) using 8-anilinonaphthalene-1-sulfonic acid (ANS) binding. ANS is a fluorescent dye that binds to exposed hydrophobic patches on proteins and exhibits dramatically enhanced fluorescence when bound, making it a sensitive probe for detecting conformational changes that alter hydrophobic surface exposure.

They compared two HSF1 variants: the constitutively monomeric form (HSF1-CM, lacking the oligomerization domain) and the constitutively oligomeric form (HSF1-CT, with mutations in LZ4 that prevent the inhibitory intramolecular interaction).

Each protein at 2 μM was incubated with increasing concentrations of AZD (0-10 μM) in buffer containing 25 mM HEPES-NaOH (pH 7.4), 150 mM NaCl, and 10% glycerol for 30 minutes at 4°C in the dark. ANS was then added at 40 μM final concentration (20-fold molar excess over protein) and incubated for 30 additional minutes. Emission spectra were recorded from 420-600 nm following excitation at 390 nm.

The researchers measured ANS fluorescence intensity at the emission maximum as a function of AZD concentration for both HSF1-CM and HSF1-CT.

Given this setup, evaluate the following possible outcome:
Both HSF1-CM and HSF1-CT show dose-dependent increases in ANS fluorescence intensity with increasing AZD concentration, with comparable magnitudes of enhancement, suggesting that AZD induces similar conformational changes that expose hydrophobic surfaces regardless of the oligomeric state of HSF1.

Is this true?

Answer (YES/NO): NO